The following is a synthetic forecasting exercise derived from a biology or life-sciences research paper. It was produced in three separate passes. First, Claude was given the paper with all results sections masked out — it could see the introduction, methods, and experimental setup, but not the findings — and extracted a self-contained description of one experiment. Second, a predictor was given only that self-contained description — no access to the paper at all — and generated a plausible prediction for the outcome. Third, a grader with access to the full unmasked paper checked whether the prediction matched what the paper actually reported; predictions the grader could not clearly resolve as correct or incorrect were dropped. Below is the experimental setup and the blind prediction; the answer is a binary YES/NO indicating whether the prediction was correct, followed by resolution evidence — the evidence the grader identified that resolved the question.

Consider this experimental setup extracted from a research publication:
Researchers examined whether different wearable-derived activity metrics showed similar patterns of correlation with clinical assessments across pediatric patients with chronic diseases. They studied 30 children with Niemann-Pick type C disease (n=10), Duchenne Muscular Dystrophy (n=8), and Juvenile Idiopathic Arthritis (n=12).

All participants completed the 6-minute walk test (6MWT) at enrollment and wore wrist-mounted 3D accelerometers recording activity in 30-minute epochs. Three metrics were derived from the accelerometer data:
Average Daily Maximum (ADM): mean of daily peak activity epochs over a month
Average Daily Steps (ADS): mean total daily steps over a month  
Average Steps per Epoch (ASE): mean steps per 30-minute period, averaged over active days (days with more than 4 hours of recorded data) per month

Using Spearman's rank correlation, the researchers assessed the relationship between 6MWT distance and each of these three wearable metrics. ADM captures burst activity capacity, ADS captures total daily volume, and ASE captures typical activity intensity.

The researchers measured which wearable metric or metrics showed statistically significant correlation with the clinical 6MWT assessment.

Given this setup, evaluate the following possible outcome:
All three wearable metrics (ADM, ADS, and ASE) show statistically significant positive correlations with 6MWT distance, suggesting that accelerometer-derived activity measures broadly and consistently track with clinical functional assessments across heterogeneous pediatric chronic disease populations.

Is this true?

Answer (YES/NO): NO